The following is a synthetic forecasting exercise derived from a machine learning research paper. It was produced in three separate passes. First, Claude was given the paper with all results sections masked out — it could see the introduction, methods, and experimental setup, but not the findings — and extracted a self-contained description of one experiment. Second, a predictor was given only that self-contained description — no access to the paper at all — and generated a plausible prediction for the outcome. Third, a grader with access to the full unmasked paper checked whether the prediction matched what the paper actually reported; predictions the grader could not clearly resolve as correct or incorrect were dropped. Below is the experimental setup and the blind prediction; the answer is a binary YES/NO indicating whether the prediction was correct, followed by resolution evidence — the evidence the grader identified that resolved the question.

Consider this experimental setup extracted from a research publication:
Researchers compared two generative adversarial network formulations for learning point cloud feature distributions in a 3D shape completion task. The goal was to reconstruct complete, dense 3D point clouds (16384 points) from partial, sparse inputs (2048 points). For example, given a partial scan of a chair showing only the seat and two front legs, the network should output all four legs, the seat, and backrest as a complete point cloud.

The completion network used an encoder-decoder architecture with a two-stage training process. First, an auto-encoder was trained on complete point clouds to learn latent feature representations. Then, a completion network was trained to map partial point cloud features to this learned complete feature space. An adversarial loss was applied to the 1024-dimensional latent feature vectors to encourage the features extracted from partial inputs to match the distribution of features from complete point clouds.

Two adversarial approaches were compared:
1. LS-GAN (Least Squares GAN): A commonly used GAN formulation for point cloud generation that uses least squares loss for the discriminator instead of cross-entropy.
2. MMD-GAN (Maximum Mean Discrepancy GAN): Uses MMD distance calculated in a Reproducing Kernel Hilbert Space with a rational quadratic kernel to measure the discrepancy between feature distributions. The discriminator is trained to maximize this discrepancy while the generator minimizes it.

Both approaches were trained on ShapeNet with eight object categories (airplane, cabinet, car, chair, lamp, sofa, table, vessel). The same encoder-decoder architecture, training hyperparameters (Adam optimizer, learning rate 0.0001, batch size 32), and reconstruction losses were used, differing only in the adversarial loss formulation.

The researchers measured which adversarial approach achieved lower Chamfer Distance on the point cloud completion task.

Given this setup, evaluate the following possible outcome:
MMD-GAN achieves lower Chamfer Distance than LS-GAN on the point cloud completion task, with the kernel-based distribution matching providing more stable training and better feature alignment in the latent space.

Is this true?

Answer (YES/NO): YES